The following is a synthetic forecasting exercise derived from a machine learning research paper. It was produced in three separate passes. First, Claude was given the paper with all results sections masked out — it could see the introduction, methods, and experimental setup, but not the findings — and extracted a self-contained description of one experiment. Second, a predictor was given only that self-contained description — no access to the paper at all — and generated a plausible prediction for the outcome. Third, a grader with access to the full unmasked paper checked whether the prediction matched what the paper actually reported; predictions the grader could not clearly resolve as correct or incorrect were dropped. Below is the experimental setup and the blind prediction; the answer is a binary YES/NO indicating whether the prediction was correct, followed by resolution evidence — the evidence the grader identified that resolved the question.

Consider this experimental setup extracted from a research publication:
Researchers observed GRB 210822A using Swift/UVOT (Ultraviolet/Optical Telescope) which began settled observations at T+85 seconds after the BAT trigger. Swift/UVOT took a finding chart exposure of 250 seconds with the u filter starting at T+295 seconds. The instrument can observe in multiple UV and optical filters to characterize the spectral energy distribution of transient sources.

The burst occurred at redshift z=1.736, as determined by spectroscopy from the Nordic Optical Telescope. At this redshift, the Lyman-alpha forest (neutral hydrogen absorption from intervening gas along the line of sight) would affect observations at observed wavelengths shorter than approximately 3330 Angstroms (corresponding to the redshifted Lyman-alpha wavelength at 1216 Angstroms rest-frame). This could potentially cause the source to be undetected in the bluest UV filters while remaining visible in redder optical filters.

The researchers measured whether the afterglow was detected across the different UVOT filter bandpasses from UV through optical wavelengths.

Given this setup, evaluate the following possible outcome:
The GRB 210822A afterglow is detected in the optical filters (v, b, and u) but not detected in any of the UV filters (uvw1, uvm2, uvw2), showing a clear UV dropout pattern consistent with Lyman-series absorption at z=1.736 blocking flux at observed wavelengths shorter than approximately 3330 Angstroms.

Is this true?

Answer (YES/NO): NO